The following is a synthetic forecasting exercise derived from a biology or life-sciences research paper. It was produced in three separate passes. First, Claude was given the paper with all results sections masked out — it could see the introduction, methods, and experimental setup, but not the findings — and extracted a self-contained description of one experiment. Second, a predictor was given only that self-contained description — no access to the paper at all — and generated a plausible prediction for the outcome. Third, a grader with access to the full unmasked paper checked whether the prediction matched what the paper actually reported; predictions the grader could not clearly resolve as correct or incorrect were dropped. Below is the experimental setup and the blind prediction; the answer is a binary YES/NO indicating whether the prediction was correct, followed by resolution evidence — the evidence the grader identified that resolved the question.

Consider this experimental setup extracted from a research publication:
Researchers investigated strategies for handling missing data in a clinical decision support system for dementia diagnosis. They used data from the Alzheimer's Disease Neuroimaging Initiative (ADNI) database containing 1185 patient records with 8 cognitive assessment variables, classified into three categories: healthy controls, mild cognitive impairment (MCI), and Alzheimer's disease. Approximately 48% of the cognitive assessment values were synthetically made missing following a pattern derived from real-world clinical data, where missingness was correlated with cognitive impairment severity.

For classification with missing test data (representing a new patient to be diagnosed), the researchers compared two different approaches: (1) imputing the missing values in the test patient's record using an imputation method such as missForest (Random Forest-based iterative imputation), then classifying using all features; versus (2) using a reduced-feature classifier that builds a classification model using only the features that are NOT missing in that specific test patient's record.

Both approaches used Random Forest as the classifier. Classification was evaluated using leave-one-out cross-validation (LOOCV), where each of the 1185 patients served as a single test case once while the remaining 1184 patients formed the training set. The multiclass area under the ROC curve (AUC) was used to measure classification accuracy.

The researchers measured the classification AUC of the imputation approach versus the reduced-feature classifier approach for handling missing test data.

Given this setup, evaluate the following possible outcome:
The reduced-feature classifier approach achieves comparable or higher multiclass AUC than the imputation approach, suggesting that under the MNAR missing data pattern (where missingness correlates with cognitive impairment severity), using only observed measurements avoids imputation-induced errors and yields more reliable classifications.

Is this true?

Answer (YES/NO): YES